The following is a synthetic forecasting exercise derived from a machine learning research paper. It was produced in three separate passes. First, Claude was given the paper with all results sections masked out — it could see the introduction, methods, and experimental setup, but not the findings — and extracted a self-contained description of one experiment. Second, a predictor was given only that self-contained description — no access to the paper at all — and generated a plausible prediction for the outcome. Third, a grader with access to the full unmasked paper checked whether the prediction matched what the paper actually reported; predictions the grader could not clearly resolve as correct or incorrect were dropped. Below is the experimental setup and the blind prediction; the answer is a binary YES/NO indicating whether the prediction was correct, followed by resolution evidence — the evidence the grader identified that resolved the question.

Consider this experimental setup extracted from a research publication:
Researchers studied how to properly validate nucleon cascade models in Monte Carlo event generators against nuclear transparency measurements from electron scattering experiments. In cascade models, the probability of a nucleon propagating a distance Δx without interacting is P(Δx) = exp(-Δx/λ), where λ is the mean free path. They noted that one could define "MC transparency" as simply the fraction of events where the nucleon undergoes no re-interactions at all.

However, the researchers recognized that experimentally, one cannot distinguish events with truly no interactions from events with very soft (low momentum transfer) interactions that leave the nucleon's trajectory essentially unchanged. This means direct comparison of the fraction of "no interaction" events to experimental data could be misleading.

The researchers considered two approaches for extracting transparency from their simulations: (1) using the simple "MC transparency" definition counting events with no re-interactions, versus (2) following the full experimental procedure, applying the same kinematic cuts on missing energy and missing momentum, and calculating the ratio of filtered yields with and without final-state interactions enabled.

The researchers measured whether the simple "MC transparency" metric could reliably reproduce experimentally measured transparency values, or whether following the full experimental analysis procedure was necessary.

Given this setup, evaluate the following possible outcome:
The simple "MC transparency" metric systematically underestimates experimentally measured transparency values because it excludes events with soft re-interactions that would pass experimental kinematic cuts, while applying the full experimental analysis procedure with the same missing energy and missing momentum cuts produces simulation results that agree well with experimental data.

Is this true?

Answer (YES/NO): YES